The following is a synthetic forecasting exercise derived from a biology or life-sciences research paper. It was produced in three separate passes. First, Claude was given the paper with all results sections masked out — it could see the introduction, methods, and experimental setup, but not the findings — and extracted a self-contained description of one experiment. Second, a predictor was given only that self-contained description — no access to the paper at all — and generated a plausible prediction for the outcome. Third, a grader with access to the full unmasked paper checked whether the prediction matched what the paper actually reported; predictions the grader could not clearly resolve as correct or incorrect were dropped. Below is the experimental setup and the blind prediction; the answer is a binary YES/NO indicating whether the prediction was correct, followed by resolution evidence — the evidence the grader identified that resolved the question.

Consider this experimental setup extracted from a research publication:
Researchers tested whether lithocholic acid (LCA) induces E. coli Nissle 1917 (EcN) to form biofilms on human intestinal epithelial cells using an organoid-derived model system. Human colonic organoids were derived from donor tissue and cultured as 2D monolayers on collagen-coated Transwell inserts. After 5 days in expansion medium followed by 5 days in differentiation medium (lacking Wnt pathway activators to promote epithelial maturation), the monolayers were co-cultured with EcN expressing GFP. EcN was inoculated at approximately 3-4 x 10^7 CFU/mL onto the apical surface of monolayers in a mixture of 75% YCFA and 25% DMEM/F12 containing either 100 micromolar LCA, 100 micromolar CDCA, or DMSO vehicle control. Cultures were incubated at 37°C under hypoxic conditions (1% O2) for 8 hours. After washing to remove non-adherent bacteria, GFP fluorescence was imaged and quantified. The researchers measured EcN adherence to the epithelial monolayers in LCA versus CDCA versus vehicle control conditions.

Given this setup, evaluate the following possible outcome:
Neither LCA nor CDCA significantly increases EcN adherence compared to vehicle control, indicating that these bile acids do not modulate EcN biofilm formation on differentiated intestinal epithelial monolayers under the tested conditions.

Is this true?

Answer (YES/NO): NO